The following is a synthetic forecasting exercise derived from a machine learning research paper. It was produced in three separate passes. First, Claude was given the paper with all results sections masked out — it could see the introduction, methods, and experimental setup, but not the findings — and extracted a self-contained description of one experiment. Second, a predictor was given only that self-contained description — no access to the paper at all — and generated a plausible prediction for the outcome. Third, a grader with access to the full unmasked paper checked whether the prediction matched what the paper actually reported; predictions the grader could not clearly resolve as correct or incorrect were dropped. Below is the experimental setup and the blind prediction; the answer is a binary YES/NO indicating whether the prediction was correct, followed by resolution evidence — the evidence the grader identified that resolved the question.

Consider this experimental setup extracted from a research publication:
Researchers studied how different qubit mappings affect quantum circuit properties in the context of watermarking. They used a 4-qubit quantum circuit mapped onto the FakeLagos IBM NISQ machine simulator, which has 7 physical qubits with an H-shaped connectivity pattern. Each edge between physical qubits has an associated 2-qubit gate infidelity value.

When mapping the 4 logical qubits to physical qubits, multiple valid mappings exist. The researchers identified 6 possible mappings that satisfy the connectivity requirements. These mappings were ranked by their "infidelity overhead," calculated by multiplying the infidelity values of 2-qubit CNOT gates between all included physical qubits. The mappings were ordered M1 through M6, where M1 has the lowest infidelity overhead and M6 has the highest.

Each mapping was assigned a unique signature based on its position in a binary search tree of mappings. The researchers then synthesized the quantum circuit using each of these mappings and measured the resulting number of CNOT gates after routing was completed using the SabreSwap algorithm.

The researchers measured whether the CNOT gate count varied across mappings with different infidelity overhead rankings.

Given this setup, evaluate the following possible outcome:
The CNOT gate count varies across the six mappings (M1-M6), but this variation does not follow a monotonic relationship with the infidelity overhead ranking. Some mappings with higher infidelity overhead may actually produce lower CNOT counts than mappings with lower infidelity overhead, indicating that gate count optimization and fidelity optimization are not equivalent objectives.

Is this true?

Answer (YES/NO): YES